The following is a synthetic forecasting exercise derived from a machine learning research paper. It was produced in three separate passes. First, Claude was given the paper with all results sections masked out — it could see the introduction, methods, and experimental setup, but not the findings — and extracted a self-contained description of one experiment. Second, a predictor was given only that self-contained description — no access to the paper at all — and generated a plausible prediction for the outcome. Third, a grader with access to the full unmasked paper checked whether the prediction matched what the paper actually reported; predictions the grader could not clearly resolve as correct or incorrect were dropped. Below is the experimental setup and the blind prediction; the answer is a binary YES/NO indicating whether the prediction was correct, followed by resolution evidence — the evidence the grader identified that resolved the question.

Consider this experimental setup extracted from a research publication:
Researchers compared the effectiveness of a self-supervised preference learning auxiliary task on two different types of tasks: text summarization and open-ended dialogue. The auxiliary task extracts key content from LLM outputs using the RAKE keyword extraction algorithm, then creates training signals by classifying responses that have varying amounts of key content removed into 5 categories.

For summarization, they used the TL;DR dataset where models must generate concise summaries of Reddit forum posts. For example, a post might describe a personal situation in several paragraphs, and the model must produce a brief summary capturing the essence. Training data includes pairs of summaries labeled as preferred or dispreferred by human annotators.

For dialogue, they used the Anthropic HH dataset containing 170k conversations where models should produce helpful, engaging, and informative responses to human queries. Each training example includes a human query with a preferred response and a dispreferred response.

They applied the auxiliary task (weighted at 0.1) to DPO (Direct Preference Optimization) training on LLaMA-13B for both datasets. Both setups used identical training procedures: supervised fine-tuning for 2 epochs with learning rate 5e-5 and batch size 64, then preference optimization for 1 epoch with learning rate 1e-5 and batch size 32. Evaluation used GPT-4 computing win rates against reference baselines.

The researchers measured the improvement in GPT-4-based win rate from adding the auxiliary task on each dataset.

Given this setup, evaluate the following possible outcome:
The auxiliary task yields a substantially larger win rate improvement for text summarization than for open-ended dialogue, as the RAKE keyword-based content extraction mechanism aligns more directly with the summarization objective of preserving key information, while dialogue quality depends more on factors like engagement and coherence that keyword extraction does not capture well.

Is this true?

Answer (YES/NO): YES